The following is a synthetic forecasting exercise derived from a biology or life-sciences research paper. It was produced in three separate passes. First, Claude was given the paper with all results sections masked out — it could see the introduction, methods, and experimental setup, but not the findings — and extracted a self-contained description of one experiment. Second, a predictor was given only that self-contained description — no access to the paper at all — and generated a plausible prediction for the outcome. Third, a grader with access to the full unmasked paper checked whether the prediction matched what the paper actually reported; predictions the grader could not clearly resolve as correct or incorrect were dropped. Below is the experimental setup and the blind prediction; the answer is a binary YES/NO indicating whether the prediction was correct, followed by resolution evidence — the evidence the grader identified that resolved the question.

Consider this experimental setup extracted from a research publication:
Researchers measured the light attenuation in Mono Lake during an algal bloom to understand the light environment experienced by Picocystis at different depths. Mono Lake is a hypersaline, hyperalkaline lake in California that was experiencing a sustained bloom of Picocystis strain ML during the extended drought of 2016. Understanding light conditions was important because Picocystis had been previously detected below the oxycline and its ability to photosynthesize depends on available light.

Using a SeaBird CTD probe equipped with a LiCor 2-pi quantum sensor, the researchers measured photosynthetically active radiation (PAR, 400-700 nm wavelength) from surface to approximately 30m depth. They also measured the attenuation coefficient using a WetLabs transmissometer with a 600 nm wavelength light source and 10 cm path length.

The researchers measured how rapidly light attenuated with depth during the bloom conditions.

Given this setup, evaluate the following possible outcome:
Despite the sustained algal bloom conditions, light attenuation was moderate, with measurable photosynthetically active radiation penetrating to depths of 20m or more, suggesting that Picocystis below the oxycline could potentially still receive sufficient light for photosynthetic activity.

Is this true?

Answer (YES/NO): NO